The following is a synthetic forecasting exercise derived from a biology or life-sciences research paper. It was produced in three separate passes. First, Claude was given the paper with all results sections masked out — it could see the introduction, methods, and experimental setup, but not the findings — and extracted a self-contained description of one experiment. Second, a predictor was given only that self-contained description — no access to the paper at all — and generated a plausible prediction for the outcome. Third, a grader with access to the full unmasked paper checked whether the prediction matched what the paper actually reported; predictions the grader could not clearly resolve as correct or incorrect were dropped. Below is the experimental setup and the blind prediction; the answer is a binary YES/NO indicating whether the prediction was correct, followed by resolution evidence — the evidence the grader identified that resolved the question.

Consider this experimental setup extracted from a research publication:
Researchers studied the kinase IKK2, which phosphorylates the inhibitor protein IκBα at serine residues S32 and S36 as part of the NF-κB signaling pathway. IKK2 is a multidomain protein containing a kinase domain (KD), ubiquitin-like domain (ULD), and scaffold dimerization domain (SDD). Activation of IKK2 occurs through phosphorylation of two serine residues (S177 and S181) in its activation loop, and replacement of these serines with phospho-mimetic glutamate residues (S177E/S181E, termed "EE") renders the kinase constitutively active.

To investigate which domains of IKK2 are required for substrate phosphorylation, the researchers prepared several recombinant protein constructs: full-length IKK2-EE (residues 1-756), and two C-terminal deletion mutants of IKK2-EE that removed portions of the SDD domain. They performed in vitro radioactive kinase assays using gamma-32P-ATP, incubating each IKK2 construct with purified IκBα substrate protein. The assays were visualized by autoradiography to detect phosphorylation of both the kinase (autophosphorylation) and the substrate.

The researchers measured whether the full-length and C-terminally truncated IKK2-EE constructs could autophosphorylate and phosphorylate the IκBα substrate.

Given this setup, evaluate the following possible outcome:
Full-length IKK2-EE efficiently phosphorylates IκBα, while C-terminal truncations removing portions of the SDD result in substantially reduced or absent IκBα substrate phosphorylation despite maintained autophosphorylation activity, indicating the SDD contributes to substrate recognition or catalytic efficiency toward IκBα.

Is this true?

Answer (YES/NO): NO